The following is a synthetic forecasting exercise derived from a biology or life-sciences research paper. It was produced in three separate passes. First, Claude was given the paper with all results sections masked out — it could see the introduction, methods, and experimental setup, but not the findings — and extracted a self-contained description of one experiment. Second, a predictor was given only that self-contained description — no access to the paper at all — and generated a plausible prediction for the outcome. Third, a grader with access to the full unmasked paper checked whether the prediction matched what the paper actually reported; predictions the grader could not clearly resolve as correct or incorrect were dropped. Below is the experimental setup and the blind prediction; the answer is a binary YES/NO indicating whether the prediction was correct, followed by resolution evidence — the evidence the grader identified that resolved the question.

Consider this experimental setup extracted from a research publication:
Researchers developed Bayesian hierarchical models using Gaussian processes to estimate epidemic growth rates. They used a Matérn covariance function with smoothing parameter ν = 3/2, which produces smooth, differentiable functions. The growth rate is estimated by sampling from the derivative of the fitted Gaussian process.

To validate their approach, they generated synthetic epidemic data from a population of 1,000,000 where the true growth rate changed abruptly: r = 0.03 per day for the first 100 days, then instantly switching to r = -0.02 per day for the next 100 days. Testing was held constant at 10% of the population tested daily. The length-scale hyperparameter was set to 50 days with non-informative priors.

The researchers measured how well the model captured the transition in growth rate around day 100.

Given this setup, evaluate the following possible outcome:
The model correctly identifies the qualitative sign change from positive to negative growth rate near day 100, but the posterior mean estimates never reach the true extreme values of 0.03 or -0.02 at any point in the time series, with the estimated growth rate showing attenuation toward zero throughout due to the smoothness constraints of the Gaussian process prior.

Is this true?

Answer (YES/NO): NO